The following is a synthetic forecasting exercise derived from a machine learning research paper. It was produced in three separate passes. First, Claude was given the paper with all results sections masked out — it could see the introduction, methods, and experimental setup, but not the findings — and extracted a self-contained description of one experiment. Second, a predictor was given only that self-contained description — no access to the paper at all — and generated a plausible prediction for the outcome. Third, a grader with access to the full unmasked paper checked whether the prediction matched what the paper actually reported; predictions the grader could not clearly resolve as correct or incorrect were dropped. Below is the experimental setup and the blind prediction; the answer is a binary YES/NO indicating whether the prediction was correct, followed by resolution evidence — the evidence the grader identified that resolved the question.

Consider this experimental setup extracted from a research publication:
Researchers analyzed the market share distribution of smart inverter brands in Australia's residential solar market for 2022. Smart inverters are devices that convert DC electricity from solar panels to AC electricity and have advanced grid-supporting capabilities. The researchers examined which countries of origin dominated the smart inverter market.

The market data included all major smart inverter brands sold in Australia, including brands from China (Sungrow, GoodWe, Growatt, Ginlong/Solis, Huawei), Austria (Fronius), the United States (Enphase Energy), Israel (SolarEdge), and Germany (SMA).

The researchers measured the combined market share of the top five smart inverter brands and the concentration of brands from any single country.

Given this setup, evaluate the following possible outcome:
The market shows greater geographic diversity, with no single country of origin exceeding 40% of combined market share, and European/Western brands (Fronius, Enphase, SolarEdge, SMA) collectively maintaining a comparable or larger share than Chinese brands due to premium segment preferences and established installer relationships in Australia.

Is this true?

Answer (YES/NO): NO